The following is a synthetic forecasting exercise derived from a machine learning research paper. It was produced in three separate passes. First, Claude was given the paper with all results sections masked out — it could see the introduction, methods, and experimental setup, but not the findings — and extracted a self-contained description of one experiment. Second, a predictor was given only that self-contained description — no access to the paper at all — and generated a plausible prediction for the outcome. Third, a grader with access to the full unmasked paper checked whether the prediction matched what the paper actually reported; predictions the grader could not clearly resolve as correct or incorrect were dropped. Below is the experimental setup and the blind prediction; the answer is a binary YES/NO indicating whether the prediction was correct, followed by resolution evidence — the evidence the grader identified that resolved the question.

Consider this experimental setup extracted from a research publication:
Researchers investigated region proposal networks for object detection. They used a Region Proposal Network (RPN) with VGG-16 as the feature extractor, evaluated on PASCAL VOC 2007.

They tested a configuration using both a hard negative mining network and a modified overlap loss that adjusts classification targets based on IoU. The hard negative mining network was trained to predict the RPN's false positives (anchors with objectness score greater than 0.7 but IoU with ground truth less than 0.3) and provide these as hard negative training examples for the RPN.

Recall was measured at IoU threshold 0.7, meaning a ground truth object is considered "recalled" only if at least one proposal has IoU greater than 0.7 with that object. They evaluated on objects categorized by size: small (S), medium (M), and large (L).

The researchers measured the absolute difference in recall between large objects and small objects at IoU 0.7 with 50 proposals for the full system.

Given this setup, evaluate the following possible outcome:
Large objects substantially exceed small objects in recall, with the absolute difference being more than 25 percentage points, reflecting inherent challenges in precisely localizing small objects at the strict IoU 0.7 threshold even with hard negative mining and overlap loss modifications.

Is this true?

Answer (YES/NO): YES